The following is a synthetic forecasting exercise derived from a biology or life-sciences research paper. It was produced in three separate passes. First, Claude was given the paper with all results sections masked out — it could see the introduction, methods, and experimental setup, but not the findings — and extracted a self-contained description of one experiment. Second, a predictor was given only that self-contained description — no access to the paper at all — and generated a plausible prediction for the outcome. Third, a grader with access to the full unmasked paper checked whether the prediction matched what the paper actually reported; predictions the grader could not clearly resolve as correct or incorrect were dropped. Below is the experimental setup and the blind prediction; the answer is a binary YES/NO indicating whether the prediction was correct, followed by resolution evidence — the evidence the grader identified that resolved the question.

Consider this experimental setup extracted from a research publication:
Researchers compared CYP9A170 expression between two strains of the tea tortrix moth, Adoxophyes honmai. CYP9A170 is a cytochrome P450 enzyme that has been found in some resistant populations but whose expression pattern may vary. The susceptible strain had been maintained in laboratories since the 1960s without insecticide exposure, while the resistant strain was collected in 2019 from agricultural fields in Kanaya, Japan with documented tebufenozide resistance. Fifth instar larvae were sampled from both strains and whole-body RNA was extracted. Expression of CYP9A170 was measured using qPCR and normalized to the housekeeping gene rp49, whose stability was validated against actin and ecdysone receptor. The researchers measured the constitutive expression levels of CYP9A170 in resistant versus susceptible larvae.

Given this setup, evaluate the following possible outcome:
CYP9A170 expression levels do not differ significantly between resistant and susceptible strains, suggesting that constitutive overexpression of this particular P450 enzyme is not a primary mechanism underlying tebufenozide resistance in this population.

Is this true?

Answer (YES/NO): NO